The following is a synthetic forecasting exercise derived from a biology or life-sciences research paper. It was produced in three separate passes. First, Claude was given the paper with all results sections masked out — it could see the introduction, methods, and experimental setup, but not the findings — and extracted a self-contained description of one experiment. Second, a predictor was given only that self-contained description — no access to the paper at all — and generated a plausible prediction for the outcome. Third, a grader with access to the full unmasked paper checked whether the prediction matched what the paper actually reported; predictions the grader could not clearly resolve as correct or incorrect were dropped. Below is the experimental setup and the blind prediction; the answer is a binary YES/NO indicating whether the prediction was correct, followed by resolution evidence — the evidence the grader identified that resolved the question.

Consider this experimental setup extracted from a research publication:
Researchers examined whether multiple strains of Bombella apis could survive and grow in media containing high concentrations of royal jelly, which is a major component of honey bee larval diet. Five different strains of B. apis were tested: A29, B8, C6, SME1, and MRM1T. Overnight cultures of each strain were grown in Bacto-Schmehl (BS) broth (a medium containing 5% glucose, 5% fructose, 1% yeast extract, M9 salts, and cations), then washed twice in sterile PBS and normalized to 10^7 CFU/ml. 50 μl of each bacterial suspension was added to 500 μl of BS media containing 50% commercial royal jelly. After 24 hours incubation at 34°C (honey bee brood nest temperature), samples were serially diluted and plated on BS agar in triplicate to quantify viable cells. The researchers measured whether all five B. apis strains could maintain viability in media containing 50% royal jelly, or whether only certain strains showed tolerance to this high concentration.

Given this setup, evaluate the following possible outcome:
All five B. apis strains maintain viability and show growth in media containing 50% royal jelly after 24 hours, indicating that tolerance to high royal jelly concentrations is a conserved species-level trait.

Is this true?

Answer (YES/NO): YES